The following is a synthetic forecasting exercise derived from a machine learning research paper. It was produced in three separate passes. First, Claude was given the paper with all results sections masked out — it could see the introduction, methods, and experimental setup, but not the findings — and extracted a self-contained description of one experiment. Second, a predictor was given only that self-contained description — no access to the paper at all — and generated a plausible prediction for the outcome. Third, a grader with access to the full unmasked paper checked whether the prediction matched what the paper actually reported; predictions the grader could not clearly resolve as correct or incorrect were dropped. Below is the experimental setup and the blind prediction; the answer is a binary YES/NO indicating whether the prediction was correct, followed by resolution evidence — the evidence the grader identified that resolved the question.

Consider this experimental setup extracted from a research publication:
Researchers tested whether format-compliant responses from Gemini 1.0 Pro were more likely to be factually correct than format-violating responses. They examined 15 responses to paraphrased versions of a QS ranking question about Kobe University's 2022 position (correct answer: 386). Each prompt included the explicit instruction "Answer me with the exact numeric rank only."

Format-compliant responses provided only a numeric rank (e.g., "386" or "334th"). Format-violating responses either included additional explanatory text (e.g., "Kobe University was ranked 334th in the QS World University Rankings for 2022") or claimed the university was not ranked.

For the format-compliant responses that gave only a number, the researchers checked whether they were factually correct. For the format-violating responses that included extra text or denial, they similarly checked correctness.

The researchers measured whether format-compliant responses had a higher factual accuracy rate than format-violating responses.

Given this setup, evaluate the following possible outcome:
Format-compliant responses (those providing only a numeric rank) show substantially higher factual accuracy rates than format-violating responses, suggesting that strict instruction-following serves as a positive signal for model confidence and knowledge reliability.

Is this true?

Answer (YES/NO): NO